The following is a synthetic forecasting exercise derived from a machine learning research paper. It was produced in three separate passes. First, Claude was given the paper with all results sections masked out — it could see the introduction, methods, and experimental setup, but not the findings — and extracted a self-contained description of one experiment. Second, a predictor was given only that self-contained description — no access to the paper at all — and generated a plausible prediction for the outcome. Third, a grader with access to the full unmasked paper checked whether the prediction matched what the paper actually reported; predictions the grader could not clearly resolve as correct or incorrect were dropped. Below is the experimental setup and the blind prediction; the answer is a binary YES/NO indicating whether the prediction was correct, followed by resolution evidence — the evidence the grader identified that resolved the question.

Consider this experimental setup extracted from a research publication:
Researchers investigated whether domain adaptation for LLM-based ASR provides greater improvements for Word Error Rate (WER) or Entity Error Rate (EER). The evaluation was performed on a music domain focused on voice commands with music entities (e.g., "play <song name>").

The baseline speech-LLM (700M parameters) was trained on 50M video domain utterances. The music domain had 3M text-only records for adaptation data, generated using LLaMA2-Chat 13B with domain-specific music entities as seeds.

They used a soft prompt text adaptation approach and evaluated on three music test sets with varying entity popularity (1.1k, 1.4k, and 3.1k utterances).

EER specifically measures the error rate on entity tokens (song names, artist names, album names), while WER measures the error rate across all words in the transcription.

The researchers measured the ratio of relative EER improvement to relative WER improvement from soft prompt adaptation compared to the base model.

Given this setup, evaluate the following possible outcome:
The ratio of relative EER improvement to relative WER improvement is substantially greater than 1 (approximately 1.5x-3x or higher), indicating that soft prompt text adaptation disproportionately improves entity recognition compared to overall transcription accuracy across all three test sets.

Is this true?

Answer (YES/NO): NO